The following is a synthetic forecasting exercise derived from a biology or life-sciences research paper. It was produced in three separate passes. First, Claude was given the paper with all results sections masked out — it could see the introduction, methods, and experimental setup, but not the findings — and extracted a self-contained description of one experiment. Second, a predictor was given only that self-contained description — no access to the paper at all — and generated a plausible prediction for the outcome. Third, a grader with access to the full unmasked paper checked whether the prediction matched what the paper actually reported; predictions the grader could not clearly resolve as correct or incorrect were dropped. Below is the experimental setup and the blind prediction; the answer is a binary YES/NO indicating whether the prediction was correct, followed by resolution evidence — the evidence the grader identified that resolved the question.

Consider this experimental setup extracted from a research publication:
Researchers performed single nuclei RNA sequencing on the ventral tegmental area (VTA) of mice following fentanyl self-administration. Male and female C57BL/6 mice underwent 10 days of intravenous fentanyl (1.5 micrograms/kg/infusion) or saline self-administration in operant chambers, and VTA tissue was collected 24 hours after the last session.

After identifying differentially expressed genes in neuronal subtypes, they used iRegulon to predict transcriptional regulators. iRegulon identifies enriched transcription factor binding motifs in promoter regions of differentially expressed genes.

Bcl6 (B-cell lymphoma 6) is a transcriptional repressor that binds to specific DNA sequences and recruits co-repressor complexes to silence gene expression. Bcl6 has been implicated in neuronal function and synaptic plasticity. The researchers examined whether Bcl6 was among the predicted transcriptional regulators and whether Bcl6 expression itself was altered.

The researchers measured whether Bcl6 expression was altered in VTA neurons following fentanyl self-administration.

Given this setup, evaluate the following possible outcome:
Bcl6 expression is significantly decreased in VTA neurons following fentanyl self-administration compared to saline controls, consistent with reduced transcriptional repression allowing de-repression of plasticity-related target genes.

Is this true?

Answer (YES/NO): NO